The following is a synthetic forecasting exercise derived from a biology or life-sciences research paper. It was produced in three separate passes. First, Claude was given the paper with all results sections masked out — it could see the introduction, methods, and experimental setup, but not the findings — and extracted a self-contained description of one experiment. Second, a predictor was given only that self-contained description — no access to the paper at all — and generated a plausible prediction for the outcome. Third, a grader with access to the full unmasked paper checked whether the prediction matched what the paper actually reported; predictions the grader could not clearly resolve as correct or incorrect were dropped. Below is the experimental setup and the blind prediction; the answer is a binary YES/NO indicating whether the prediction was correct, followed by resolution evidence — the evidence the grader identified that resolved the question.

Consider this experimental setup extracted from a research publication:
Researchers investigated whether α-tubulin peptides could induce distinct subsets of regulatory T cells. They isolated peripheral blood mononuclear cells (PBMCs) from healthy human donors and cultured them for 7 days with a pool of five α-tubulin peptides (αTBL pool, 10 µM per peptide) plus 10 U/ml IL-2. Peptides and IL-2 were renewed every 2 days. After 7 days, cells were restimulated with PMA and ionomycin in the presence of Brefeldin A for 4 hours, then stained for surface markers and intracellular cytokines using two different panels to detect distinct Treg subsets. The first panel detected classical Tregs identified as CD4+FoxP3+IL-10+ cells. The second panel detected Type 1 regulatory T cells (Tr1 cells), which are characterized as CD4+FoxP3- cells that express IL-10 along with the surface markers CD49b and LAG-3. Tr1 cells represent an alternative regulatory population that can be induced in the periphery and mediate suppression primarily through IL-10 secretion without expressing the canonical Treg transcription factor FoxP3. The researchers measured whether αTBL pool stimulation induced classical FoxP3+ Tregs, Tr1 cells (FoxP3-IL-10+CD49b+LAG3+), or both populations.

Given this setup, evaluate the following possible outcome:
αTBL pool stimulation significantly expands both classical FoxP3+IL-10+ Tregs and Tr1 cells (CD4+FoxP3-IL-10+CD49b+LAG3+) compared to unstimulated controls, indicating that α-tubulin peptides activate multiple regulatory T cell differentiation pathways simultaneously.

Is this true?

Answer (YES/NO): YES